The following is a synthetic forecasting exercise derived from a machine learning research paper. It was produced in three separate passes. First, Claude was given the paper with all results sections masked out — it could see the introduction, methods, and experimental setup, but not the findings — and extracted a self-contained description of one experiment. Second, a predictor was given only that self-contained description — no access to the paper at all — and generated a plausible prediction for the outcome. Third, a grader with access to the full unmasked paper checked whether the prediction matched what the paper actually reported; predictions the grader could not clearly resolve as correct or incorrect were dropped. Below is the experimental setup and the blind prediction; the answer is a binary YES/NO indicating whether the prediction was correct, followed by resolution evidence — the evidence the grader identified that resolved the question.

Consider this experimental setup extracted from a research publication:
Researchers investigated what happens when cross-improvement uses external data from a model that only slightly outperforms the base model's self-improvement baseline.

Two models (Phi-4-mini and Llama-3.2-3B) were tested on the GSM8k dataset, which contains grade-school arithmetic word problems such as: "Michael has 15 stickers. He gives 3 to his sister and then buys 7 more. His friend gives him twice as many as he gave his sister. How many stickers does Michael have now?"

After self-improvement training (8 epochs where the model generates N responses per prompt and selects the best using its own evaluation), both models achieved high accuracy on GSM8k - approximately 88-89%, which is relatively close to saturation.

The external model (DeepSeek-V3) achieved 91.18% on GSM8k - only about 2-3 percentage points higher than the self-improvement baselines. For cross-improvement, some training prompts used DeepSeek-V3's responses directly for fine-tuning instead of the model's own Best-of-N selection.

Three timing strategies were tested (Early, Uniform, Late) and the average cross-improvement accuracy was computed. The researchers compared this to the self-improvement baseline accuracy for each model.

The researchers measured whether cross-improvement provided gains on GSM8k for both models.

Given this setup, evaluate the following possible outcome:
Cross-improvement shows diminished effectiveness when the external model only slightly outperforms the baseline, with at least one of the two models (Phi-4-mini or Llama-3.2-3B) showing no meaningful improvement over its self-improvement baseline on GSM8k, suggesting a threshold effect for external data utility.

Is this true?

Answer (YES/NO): YES